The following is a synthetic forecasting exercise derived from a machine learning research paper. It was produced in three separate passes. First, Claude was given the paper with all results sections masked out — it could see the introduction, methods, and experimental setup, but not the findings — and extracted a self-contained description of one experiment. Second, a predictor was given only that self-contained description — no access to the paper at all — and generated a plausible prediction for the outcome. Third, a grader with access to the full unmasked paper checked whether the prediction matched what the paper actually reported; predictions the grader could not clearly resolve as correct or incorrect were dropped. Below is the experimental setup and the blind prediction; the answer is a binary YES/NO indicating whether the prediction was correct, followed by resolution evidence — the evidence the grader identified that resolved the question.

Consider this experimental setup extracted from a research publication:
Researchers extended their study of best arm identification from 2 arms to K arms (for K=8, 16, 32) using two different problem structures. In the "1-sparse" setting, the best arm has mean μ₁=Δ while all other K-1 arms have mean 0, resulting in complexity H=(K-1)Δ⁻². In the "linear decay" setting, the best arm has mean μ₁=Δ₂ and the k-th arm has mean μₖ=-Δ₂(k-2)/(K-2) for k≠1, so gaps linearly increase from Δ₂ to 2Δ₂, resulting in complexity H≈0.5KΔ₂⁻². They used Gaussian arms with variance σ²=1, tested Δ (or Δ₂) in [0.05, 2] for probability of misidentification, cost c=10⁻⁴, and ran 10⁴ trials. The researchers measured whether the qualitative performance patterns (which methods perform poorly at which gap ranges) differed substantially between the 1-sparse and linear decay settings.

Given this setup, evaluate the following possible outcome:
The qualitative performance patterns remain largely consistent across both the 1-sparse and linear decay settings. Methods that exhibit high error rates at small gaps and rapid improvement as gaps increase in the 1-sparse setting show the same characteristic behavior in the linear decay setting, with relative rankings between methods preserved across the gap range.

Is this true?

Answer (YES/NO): YES